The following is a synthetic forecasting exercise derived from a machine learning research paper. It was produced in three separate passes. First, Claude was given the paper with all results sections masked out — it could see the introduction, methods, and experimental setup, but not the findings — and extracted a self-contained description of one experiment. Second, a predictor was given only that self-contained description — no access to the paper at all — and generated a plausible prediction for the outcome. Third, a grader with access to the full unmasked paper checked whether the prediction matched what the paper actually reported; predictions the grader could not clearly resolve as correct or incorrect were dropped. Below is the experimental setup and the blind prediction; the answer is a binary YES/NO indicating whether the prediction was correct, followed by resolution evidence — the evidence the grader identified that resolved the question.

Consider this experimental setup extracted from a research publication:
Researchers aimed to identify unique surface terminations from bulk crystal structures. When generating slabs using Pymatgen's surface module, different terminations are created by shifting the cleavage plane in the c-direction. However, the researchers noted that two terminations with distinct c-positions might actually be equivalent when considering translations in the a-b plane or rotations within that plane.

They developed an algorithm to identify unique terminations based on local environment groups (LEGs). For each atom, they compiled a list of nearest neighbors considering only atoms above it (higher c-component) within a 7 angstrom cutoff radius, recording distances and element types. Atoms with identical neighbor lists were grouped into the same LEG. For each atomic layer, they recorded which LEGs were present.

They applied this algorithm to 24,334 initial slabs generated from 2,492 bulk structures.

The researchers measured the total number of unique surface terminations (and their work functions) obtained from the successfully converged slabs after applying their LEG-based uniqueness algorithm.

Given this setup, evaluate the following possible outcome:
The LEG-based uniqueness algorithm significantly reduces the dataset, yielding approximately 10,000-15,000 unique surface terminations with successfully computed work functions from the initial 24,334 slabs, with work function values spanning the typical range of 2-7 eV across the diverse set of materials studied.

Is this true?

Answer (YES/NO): NO